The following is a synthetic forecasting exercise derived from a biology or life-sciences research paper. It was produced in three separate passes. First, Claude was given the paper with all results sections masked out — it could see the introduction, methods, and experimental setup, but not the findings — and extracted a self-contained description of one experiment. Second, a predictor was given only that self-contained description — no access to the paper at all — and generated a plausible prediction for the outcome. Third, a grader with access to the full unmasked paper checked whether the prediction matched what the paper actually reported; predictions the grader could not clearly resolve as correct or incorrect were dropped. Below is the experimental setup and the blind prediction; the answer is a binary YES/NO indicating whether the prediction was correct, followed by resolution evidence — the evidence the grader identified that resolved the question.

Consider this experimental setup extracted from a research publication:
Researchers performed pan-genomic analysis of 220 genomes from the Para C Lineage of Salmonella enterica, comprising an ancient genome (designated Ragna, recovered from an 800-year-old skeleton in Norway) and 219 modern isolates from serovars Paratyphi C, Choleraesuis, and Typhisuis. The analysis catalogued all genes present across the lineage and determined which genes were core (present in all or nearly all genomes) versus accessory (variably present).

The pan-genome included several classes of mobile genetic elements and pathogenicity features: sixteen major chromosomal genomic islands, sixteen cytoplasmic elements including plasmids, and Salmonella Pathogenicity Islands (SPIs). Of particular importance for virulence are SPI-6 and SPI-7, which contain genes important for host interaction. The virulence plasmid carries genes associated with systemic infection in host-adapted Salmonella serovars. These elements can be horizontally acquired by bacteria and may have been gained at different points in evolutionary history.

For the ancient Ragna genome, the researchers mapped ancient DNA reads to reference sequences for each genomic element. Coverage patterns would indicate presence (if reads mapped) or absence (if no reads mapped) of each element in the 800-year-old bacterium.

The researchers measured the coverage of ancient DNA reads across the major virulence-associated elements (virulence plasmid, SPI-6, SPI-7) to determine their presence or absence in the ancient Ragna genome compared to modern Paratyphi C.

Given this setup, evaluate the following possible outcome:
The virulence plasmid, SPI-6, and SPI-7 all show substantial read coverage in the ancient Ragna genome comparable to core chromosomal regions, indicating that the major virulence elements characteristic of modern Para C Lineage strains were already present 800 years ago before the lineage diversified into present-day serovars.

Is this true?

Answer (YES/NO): NO